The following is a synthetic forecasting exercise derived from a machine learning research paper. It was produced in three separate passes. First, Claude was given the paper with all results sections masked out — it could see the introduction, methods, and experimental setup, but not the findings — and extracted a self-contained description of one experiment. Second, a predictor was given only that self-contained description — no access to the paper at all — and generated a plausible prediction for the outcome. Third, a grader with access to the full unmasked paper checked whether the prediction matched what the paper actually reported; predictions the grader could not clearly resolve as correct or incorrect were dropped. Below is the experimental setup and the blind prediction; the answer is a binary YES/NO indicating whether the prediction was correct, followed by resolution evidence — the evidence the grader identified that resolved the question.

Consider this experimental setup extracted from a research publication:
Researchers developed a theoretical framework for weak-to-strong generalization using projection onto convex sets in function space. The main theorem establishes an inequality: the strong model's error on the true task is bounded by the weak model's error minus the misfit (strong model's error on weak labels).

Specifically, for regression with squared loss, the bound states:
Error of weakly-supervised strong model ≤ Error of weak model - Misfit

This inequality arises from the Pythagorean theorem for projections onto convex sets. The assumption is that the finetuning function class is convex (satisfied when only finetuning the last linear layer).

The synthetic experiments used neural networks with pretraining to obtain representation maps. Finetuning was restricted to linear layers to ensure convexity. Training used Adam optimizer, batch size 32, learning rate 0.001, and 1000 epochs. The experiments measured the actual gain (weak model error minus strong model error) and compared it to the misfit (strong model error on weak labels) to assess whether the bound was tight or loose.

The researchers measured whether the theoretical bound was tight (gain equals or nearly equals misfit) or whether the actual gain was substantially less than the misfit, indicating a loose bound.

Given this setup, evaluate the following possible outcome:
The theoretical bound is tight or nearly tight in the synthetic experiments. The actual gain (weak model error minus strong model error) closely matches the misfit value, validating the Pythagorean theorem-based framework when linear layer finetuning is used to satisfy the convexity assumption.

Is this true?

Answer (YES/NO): YES